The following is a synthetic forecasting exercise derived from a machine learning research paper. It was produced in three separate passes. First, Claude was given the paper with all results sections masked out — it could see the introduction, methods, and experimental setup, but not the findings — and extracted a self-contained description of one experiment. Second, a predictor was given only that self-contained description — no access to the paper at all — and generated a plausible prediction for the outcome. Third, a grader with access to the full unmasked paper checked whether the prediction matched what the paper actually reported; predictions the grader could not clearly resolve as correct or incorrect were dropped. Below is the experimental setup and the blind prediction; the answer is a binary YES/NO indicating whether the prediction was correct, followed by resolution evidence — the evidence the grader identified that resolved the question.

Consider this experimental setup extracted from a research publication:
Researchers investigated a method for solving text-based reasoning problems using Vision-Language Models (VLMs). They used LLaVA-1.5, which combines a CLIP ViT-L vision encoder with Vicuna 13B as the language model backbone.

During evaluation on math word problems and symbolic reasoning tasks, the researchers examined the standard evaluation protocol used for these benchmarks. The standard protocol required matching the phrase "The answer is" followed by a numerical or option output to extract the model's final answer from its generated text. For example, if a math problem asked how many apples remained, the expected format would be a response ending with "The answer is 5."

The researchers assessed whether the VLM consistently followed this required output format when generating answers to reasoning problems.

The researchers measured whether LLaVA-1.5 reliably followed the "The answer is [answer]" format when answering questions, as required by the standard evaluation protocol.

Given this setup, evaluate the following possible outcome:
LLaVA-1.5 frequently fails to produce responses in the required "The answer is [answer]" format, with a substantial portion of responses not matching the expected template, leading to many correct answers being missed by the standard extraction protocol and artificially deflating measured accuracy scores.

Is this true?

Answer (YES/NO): NO